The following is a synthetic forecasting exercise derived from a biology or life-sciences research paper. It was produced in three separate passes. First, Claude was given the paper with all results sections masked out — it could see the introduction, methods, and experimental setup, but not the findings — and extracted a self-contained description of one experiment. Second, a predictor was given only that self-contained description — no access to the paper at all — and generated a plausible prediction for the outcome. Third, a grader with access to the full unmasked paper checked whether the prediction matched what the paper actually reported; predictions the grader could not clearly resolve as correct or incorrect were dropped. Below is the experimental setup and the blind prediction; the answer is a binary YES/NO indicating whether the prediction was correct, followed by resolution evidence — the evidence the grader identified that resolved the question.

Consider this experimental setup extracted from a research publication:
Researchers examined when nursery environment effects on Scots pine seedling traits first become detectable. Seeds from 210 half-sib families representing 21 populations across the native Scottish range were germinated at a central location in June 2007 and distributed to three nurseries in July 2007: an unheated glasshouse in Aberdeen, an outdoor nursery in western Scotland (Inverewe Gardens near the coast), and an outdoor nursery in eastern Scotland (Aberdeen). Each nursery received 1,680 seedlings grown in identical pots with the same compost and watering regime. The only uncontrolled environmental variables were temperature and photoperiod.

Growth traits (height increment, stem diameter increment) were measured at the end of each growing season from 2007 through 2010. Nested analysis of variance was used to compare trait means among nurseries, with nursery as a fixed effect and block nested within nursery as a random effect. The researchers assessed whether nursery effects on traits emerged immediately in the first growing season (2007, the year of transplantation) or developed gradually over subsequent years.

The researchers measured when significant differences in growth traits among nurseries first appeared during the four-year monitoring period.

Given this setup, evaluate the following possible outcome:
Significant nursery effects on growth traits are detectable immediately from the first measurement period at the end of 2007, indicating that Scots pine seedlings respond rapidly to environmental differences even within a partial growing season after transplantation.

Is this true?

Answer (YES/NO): YES